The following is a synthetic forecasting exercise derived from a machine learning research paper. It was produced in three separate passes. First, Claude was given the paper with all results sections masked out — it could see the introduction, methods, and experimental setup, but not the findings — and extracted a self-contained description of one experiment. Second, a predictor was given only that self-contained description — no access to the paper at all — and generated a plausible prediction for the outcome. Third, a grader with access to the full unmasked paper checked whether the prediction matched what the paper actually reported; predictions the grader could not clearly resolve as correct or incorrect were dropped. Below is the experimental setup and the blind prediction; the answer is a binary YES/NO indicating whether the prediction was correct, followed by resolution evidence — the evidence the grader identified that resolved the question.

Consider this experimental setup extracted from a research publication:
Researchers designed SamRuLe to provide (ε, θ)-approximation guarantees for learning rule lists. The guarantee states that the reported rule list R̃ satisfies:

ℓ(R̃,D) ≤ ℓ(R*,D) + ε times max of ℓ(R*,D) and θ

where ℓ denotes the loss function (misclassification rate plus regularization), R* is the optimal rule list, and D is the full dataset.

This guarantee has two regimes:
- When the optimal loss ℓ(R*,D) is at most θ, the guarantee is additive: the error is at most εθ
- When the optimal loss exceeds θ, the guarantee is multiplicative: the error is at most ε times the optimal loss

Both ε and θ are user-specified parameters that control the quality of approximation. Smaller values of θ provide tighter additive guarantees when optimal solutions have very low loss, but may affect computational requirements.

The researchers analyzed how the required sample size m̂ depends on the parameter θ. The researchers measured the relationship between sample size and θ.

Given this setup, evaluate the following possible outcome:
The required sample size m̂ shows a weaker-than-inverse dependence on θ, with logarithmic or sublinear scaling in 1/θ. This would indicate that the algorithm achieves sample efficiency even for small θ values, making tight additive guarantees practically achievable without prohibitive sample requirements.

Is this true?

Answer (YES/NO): NO